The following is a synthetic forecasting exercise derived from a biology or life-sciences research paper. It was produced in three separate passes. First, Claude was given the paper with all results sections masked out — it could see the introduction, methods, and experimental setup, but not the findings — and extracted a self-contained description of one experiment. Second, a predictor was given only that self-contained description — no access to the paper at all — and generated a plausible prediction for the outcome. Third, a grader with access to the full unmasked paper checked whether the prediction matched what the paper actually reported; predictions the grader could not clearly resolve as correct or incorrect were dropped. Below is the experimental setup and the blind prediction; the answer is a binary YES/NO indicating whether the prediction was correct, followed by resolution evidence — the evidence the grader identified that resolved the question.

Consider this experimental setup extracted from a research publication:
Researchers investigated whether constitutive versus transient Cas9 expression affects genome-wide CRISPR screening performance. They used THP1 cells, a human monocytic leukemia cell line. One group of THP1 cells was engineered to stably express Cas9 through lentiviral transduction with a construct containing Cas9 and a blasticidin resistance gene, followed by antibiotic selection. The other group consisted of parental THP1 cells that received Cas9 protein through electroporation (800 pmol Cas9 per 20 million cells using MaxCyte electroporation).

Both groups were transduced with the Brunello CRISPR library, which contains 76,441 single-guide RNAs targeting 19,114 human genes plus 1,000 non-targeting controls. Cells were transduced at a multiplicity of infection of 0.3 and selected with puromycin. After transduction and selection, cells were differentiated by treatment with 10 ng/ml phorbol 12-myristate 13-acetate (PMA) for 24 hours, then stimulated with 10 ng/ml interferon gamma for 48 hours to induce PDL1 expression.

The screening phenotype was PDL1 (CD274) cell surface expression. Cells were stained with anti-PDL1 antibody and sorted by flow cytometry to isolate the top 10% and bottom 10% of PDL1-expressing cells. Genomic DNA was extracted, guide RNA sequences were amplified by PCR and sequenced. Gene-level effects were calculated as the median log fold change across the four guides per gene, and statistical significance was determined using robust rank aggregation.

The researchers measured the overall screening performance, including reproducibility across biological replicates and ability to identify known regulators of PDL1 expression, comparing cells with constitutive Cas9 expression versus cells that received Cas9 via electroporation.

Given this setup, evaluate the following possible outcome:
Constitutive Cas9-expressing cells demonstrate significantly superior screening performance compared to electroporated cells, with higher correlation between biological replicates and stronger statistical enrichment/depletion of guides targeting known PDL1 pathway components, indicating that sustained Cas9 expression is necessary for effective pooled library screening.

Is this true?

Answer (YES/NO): YES